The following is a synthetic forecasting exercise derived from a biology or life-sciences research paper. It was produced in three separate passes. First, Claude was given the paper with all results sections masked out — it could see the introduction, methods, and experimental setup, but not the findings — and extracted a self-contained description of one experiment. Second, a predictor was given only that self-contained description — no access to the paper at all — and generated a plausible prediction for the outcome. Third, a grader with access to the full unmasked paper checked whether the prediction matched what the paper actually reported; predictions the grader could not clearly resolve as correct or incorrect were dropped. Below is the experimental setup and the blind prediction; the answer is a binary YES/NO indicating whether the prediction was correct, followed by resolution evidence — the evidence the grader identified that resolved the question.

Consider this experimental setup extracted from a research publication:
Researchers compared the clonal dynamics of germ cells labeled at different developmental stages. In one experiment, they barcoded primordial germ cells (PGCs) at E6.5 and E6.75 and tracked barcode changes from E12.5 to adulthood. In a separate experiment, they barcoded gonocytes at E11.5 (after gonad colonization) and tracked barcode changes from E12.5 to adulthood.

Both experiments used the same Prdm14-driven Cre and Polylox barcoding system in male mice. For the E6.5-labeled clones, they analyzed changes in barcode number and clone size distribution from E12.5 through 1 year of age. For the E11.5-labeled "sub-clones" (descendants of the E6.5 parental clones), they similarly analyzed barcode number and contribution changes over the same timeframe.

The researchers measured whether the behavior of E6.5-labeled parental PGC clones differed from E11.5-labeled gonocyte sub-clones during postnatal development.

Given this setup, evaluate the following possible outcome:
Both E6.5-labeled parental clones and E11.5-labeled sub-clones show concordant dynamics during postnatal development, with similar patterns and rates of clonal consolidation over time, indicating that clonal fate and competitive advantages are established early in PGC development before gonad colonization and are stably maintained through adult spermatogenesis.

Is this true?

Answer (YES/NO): NO